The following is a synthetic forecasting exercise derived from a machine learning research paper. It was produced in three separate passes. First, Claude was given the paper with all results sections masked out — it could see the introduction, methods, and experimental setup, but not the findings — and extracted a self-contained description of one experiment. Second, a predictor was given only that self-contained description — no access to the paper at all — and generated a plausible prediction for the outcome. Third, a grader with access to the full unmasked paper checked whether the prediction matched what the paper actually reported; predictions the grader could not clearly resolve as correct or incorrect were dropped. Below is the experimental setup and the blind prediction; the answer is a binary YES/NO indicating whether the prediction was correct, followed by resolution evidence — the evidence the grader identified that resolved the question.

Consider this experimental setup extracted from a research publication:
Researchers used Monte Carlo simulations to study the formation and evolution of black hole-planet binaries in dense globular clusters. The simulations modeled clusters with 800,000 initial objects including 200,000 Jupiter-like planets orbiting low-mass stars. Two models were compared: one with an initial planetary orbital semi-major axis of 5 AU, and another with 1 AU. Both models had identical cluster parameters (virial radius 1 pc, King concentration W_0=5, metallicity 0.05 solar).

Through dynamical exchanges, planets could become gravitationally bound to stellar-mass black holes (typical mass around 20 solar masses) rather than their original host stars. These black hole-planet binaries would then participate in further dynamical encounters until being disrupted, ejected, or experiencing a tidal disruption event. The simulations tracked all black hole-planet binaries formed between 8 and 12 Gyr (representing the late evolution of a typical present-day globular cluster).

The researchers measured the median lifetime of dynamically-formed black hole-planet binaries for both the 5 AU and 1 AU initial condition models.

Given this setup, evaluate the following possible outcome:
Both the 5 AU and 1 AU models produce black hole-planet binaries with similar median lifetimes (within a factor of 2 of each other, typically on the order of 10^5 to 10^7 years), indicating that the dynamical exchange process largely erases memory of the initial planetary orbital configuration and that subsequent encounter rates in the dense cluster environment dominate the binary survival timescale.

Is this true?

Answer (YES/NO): NO